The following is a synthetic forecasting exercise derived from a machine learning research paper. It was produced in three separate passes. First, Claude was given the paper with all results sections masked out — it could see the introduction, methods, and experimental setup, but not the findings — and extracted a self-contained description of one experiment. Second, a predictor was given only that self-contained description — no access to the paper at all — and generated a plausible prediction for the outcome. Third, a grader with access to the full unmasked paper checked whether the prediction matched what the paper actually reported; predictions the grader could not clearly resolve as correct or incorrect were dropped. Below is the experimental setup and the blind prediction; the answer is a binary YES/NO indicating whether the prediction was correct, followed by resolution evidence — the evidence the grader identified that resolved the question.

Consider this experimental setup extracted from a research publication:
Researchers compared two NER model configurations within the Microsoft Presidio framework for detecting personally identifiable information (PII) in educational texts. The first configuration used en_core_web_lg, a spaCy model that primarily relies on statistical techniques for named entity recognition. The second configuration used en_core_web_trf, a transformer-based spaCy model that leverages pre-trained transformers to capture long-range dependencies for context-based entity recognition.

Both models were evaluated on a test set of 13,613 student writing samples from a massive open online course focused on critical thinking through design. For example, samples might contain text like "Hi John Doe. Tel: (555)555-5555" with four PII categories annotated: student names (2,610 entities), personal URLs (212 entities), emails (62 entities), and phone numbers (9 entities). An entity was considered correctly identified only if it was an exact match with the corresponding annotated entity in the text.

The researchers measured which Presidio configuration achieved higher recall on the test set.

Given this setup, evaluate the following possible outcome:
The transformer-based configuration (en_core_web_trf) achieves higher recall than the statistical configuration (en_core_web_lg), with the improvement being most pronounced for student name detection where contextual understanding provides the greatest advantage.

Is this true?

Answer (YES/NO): YES